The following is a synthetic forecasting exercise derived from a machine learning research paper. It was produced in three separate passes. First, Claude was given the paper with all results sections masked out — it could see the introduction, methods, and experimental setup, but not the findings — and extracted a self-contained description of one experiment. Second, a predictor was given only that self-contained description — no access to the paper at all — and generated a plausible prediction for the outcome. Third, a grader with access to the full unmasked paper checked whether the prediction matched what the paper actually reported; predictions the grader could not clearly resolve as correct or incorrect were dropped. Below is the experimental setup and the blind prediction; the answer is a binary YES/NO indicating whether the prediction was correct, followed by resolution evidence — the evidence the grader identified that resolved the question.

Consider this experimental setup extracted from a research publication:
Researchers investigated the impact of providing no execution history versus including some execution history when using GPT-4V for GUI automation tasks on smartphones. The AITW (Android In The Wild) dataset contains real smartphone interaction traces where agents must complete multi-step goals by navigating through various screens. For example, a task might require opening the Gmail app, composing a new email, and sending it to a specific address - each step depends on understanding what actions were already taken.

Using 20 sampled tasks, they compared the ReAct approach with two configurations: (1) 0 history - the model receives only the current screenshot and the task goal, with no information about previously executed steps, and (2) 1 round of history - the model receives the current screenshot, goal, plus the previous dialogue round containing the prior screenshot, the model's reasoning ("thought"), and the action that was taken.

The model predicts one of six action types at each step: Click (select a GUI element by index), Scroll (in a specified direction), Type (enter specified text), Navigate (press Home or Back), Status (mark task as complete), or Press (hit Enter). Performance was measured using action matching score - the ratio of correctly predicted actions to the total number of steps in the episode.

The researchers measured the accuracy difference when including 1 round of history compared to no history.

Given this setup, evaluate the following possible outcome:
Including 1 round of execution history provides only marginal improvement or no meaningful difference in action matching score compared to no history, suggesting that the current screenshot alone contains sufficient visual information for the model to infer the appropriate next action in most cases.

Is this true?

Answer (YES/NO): NO